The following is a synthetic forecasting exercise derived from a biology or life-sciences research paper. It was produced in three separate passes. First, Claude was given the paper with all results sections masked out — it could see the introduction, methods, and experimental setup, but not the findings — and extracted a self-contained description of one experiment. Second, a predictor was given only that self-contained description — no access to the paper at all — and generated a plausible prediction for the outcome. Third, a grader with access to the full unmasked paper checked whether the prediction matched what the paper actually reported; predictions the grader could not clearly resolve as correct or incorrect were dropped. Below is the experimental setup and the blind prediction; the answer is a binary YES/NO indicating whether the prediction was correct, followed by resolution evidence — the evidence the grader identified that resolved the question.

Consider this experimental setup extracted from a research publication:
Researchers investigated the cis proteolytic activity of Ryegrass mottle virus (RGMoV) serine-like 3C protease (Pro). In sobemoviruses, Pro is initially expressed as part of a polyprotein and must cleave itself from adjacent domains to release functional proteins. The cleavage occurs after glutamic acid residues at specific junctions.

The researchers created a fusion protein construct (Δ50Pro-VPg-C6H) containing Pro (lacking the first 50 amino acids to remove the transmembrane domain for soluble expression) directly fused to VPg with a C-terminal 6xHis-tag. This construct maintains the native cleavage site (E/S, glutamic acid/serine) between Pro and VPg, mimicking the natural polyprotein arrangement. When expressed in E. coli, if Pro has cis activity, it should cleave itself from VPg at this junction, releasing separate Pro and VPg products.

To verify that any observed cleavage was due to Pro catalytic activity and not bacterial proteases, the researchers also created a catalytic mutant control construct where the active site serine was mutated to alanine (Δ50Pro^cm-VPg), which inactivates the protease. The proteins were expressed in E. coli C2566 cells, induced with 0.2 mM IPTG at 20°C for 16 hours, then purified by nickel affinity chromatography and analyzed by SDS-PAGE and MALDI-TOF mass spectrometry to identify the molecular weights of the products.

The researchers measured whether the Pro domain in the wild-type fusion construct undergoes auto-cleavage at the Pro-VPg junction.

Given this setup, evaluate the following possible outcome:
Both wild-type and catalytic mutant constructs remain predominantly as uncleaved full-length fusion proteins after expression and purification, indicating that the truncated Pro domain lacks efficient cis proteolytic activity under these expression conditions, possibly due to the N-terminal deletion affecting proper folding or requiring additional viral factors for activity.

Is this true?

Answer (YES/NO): NO